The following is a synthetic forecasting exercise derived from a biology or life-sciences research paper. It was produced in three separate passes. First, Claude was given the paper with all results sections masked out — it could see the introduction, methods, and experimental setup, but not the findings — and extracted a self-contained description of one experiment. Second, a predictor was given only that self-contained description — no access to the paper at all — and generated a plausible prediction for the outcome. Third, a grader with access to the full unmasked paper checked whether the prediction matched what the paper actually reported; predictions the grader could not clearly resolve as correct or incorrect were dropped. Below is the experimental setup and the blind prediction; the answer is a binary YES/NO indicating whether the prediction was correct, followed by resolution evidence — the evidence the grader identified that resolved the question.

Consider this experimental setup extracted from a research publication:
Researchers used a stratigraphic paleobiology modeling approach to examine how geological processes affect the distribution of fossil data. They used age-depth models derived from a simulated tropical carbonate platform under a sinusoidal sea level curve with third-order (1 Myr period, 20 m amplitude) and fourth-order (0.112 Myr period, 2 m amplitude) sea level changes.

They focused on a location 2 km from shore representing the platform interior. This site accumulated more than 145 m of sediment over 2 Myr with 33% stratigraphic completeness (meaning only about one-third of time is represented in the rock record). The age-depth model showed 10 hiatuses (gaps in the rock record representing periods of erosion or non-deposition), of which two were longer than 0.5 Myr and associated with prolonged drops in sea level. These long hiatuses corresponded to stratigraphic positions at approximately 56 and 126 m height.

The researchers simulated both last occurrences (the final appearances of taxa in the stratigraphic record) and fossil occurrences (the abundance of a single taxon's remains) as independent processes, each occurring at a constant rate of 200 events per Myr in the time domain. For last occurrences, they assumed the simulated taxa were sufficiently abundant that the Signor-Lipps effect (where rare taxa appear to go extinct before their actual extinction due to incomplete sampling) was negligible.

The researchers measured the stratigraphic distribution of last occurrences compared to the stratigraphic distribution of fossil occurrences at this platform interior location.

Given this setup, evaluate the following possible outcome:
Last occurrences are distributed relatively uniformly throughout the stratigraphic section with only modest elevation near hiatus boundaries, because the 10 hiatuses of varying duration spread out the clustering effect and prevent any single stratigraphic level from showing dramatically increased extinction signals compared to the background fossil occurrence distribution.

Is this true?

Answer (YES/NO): NO